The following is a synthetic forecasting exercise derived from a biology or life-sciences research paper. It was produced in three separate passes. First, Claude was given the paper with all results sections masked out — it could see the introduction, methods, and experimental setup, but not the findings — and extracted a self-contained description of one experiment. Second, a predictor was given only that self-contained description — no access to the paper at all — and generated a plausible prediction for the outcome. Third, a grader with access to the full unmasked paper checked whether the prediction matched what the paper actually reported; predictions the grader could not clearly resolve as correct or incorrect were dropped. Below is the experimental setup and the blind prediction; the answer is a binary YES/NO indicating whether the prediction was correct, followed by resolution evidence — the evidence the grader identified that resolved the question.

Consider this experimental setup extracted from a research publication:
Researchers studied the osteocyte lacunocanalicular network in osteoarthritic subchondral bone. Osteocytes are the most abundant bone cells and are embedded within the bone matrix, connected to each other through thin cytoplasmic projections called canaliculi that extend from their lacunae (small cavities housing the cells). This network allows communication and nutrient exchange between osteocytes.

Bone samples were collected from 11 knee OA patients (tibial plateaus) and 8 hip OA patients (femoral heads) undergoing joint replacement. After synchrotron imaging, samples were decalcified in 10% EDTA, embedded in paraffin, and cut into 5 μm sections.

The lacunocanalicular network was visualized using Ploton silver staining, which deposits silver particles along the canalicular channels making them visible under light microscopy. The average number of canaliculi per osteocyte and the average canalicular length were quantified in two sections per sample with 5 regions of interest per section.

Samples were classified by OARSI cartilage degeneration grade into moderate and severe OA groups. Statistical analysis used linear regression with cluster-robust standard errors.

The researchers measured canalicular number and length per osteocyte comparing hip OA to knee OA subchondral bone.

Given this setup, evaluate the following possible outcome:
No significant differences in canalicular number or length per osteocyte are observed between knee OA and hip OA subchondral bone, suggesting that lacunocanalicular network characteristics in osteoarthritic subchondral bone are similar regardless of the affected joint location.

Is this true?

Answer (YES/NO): NO